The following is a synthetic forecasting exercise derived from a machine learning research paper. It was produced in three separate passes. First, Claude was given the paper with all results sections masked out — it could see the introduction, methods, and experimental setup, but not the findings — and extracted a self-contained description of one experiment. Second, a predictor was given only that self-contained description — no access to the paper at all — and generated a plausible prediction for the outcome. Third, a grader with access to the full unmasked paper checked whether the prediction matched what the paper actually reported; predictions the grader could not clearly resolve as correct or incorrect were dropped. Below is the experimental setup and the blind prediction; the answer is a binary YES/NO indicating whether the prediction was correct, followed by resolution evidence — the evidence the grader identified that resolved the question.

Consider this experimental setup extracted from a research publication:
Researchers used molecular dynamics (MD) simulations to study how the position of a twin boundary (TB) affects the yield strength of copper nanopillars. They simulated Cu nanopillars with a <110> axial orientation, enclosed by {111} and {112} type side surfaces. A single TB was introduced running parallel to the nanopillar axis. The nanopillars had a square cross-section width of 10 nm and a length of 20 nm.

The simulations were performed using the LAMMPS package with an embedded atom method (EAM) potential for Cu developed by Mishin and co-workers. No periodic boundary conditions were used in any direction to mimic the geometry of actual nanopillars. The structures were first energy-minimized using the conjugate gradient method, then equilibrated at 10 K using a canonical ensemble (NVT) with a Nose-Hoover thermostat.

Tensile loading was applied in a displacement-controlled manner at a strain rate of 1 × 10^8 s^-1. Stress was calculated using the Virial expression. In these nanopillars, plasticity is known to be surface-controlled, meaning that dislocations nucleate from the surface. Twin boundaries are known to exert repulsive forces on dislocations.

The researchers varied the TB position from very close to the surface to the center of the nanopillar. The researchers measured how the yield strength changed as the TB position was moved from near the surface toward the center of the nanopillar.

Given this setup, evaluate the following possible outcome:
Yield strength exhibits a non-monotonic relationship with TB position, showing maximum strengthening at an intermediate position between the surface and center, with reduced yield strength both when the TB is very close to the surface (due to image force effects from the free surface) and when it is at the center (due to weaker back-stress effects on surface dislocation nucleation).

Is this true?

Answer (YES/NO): NO